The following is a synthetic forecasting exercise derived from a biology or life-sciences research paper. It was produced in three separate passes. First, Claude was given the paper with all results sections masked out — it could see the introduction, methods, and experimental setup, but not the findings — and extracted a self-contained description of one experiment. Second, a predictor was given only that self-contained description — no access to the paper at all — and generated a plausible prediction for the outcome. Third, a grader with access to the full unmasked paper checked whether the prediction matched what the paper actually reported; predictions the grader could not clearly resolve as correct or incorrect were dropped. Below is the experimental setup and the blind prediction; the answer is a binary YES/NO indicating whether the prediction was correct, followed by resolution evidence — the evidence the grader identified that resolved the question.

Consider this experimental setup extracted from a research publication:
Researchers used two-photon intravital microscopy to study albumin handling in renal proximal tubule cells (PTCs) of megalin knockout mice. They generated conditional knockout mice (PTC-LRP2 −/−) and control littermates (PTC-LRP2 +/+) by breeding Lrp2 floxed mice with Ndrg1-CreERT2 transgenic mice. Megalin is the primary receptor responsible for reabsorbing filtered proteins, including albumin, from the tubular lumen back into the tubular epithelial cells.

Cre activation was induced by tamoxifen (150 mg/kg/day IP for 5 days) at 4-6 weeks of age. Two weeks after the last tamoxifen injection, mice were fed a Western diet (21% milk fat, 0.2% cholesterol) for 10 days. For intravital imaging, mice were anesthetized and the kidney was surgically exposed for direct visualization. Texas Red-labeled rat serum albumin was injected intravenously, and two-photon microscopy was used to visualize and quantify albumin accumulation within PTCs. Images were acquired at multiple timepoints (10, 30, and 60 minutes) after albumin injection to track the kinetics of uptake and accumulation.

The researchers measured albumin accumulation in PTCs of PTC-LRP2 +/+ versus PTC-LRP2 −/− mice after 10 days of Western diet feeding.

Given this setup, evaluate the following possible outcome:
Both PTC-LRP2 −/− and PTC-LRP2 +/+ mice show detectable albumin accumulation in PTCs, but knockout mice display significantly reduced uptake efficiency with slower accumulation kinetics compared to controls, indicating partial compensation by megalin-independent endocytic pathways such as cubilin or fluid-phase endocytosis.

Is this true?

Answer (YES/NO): NO